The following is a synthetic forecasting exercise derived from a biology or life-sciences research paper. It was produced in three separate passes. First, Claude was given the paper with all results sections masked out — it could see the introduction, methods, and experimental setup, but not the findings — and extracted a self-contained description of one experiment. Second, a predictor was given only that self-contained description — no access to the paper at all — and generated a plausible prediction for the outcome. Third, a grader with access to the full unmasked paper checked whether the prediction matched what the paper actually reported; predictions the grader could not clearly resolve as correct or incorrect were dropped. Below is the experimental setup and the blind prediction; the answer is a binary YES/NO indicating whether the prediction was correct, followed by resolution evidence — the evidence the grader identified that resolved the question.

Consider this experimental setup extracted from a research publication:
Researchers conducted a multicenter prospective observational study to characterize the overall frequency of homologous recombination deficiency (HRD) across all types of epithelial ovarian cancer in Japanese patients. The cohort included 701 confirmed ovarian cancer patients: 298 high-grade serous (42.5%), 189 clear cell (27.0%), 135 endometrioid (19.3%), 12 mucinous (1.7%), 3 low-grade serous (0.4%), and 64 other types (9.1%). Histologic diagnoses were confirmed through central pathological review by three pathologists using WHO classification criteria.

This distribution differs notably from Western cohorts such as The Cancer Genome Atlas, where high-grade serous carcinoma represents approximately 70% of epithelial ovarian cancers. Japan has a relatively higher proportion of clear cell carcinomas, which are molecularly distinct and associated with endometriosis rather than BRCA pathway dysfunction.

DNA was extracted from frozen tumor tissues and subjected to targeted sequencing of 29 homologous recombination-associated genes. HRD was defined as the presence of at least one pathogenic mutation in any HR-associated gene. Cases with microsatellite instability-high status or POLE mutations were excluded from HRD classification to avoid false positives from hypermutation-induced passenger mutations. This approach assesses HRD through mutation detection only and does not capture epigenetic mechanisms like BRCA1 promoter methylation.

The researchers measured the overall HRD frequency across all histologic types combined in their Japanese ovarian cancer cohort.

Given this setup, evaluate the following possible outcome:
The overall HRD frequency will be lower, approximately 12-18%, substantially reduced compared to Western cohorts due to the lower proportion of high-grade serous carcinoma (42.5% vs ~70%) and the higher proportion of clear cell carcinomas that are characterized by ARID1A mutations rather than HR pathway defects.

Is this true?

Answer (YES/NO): NO